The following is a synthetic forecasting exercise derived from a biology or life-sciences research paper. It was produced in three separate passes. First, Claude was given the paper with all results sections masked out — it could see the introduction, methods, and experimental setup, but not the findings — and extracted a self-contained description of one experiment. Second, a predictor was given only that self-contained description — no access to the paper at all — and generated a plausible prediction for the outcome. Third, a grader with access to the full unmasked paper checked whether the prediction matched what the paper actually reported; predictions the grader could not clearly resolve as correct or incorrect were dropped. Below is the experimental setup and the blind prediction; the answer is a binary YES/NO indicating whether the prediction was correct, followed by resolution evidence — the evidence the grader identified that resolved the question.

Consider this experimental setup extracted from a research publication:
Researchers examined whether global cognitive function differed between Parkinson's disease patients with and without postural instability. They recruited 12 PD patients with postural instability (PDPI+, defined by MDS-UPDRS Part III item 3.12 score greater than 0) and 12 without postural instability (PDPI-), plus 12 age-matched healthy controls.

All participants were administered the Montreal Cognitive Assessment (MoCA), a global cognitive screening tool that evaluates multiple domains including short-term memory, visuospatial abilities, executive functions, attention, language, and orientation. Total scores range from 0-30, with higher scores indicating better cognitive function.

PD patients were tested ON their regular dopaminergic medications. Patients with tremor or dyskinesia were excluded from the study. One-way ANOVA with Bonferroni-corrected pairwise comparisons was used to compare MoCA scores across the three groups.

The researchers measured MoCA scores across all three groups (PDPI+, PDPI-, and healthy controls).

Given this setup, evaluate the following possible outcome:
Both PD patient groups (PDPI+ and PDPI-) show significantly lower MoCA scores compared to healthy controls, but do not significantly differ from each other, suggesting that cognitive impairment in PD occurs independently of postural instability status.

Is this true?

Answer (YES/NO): NO